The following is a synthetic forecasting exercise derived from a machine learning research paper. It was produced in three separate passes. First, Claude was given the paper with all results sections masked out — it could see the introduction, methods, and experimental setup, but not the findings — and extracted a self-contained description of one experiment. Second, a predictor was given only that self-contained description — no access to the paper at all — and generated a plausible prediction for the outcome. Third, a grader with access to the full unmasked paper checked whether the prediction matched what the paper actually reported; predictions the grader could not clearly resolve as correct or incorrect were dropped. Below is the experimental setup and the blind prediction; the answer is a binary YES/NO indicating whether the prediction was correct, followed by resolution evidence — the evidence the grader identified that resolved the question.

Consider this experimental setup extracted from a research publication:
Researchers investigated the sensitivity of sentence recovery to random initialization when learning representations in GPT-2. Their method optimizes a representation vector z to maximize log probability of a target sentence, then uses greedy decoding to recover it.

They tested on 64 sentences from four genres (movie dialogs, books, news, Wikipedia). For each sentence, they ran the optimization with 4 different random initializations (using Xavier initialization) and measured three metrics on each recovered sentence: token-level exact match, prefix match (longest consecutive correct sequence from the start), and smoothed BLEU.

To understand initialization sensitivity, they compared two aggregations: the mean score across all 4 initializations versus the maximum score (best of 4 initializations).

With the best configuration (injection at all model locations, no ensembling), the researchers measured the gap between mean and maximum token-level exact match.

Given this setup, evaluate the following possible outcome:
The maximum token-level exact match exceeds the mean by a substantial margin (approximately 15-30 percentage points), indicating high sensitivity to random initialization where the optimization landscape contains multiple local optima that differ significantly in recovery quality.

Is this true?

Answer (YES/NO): NO